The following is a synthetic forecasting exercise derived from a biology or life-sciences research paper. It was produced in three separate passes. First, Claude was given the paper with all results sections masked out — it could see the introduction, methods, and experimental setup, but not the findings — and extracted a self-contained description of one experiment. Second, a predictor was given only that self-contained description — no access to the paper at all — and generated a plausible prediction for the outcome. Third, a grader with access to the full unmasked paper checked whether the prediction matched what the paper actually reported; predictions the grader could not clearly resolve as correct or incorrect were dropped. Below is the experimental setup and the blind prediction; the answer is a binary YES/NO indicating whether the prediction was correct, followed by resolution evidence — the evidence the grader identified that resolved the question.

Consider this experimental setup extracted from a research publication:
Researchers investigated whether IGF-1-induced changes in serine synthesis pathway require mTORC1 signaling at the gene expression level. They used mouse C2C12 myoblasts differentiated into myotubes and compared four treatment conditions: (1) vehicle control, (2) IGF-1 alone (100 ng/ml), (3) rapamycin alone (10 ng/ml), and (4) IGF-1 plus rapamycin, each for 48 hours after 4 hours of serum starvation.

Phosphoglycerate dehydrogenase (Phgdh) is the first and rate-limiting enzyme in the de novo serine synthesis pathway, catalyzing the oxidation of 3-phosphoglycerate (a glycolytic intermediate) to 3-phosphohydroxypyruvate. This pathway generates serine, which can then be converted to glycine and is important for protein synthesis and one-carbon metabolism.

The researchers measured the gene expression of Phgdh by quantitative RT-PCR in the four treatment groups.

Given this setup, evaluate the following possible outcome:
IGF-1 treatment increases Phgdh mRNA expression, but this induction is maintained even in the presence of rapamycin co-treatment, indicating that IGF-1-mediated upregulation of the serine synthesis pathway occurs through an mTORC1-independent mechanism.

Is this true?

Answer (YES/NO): NO